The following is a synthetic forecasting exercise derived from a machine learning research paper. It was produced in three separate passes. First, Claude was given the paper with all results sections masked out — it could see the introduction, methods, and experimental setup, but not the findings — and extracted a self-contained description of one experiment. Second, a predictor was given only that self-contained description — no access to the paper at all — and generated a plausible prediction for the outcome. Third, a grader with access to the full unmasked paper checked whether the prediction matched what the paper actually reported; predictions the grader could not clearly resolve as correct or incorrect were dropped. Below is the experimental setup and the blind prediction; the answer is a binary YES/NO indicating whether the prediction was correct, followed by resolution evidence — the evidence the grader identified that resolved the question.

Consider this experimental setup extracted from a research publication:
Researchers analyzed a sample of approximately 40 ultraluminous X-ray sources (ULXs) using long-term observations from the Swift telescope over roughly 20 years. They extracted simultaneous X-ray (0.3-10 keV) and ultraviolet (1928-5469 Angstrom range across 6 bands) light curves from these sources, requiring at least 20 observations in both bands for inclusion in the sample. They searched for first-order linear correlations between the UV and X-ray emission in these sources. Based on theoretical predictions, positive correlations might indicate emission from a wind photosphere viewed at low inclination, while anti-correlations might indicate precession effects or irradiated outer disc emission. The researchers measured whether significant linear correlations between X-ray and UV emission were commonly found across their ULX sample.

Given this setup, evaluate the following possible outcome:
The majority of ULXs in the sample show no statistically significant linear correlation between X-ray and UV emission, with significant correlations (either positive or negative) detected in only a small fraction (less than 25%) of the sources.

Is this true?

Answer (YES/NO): YES